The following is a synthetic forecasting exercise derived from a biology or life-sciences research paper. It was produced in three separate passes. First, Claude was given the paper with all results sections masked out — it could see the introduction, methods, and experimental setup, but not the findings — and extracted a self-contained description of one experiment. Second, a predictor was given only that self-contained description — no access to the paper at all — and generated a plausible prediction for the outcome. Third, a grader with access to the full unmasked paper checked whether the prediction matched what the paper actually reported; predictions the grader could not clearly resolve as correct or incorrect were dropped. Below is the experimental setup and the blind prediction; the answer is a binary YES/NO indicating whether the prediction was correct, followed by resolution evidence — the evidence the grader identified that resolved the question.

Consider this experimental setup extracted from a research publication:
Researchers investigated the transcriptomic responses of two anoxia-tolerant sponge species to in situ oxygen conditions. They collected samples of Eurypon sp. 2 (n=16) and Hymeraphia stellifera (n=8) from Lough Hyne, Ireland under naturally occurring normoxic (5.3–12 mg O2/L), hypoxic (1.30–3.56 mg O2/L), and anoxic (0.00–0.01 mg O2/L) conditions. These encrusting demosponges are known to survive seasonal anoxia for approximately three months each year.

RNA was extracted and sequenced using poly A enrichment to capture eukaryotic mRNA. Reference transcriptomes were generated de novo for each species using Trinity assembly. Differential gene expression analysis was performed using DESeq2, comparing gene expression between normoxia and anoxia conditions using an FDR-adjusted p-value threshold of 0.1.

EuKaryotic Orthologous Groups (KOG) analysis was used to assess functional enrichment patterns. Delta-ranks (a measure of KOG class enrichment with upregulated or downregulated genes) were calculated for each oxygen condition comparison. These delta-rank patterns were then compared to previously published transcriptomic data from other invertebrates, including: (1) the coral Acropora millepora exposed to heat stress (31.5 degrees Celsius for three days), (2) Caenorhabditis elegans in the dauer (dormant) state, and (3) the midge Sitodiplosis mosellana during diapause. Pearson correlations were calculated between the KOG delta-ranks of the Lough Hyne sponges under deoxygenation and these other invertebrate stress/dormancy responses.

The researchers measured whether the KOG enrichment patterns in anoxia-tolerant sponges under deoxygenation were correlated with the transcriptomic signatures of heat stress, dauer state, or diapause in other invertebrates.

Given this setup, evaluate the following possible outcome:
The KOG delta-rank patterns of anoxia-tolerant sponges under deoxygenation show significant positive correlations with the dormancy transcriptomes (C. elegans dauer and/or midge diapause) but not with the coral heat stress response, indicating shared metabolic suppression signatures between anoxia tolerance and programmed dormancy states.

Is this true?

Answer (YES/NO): NO